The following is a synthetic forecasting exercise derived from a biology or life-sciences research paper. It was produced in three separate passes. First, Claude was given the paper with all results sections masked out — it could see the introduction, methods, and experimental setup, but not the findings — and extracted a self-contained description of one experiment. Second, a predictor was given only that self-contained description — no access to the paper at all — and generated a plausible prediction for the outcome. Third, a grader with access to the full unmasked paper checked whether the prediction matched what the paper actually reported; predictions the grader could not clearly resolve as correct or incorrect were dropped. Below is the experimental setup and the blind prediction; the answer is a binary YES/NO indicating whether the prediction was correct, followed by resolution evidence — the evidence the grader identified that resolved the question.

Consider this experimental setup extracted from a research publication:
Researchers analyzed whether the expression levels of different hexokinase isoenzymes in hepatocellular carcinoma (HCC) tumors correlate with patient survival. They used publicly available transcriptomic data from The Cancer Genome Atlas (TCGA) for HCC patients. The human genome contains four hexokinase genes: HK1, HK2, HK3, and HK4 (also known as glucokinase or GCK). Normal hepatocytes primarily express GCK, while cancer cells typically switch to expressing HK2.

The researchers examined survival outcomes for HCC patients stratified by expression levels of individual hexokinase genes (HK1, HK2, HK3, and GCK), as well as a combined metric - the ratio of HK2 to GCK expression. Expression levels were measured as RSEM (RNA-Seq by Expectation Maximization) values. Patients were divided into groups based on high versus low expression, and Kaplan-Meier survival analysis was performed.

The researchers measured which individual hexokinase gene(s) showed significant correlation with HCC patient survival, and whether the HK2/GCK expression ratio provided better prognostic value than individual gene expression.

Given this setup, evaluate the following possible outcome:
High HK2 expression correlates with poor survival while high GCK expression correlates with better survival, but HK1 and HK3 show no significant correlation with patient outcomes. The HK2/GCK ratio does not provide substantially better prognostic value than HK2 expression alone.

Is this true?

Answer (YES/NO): NO